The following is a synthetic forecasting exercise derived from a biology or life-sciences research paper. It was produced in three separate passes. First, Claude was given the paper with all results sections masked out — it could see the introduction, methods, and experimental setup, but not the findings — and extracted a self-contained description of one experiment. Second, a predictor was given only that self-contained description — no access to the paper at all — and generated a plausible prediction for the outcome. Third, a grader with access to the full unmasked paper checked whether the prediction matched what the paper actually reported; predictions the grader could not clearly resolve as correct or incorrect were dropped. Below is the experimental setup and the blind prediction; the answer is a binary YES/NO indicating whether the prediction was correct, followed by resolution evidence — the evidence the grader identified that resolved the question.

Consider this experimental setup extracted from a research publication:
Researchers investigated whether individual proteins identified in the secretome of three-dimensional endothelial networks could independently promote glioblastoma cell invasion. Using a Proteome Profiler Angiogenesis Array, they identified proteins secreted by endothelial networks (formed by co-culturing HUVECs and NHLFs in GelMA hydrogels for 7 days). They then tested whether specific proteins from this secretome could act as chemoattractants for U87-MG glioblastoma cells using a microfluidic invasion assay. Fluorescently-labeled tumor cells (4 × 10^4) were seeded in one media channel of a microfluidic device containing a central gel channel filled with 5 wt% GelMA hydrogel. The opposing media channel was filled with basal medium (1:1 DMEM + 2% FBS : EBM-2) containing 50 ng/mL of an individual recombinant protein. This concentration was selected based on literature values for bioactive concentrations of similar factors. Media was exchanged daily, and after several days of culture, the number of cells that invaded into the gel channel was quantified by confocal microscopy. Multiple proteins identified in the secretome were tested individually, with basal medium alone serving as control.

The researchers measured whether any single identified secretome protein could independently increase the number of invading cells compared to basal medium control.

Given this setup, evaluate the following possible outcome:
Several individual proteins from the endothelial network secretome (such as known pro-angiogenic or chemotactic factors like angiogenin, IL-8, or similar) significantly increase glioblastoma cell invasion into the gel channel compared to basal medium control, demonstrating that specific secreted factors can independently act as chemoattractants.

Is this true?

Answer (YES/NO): NO